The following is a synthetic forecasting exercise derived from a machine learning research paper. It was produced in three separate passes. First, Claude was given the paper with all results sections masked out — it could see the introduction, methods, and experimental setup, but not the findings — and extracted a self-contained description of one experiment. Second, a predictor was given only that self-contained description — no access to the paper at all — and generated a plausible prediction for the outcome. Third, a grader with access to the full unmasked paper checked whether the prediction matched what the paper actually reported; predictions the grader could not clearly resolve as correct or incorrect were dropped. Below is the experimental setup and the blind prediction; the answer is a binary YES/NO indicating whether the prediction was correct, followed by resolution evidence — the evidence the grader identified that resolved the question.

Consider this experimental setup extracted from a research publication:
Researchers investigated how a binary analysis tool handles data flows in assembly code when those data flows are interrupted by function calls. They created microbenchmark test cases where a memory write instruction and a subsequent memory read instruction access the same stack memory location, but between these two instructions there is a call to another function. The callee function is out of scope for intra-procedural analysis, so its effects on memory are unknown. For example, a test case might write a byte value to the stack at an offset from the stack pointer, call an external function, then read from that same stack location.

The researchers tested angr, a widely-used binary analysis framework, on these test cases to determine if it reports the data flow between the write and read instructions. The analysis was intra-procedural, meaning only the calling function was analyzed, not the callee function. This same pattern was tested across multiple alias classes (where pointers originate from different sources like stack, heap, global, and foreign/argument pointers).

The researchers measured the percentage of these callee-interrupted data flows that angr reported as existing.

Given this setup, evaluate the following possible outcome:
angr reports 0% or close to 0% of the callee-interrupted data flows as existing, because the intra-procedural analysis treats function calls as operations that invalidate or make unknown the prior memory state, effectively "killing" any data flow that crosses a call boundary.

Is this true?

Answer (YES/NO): YES